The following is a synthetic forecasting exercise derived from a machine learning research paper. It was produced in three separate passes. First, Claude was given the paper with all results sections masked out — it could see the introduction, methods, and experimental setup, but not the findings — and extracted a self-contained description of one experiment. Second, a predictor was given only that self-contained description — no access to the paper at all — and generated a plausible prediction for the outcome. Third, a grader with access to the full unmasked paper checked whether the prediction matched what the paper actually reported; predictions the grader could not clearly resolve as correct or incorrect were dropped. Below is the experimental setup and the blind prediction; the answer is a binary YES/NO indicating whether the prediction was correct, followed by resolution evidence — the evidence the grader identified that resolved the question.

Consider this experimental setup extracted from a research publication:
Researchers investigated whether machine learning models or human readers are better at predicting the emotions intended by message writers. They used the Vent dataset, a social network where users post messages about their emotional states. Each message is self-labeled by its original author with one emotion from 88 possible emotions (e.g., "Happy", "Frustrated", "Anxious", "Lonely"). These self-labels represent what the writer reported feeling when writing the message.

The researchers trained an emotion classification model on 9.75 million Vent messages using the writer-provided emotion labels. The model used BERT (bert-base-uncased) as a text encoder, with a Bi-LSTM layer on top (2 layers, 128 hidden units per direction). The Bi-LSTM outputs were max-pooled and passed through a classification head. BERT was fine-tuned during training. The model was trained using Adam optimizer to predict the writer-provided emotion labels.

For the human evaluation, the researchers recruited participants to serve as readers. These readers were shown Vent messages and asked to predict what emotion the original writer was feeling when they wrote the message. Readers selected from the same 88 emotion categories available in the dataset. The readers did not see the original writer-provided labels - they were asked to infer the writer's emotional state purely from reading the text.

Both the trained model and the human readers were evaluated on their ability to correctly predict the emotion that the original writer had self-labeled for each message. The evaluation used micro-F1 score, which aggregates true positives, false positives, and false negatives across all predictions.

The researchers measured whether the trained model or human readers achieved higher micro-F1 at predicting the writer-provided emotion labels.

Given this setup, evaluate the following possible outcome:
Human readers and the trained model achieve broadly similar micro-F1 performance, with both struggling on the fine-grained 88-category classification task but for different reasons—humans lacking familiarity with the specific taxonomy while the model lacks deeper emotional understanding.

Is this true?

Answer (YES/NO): NO